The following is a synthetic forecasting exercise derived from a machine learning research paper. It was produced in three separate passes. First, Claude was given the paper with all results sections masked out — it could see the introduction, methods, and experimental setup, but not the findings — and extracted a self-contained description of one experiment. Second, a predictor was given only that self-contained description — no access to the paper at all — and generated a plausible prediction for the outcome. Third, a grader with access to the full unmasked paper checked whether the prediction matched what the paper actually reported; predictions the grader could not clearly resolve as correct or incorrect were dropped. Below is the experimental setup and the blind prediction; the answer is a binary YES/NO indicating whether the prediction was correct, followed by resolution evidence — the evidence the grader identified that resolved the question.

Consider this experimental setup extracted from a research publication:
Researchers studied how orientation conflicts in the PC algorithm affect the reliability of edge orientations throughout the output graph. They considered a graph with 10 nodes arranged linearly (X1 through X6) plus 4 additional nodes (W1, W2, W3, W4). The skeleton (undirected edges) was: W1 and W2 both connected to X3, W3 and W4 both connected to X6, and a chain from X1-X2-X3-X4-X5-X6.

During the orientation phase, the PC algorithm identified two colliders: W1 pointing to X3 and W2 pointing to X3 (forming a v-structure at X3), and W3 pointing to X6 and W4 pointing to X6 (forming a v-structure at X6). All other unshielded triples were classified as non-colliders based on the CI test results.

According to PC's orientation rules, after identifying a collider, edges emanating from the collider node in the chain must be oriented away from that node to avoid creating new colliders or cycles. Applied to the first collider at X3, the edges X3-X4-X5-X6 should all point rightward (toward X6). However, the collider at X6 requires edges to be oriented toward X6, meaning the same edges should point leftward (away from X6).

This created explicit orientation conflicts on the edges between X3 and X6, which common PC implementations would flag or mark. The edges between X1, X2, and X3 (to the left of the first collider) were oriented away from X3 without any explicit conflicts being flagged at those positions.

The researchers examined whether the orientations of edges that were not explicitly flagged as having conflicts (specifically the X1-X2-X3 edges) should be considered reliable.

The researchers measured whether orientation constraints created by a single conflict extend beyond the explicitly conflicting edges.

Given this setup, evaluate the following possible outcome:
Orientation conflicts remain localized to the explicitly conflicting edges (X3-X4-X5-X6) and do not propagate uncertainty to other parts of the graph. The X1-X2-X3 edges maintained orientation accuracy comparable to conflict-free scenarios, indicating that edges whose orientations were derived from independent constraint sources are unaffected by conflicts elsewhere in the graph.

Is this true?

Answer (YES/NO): NO